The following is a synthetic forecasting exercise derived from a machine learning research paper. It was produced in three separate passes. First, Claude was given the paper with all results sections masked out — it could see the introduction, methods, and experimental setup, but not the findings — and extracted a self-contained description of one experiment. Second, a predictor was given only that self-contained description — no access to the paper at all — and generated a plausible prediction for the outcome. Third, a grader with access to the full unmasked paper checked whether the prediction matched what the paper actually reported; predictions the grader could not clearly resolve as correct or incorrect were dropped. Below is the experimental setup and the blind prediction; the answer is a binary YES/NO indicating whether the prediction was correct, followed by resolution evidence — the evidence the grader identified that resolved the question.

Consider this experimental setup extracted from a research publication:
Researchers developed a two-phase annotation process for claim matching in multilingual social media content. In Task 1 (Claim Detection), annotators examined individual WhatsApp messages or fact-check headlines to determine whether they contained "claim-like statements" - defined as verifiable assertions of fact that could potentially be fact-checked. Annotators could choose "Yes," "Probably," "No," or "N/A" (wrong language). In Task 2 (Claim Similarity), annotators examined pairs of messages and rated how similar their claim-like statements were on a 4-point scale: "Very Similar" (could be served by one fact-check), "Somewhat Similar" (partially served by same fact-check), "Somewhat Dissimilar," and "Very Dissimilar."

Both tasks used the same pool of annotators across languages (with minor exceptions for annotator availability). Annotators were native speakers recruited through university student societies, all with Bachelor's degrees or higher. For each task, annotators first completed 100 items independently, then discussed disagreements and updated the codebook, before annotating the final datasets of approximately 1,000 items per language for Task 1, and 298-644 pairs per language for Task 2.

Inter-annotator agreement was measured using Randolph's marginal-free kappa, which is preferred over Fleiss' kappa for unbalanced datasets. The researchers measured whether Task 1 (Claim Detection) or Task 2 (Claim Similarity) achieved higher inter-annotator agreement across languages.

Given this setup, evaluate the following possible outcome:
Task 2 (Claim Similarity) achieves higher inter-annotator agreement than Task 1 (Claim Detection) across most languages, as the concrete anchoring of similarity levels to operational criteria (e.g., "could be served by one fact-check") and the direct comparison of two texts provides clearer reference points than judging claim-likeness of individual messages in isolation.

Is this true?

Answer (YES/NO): YES